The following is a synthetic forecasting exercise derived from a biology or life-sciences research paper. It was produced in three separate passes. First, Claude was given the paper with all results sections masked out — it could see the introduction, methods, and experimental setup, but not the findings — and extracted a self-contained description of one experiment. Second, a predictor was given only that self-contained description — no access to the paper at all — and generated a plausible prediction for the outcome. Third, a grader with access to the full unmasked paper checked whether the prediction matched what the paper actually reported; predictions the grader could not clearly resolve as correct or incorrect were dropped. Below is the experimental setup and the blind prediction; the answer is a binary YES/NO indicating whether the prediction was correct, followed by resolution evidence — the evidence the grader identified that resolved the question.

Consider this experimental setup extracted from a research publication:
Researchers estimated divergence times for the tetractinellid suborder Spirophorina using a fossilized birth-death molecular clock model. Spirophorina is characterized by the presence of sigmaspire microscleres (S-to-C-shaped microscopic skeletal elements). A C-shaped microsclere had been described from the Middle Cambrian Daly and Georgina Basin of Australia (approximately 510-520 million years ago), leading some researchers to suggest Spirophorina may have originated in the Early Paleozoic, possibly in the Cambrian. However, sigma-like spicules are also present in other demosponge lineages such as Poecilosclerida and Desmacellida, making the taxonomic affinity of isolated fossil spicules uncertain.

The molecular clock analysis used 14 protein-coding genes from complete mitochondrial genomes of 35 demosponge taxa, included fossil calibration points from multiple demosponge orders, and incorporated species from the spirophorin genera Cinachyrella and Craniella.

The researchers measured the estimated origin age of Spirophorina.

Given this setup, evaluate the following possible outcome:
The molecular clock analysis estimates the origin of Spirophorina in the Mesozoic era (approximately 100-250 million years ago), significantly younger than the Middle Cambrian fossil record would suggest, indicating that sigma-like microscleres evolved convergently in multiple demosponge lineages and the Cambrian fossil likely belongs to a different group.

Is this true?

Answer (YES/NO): YES